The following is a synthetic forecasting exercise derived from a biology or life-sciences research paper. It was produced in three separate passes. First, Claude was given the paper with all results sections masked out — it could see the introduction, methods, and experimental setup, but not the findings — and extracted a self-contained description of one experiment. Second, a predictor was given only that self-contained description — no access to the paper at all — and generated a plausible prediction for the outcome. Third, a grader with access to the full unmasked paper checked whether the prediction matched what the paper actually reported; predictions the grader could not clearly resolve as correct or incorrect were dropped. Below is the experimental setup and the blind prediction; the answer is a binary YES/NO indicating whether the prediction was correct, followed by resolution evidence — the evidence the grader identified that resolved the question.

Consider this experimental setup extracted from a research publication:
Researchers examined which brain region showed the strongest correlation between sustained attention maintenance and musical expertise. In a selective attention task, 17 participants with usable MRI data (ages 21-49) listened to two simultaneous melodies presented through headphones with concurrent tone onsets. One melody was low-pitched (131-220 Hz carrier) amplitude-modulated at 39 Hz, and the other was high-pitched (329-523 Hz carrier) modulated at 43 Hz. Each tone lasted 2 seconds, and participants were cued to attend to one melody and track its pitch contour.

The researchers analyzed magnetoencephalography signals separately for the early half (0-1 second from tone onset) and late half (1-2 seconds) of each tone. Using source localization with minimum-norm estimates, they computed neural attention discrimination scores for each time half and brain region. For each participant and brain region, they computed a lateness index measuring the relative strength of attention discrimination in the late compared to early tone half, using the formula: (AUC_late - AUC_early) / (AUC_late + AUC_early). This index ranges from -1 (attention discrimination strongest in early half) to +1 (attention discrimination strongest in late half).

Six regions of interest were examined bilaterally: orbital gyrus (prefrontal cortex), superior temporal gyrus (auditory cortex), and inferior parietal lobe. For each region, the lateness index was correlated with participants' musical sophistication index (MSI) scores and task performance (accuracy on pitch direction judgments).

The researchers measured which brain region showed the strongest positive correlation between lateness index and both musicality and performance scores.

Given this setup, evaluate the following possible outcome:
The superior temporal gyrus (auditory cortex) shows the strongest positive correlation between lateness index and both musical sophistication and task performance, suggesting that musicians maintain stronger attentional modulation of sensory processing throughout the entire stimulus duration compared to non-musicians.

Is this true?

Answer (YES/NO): NO